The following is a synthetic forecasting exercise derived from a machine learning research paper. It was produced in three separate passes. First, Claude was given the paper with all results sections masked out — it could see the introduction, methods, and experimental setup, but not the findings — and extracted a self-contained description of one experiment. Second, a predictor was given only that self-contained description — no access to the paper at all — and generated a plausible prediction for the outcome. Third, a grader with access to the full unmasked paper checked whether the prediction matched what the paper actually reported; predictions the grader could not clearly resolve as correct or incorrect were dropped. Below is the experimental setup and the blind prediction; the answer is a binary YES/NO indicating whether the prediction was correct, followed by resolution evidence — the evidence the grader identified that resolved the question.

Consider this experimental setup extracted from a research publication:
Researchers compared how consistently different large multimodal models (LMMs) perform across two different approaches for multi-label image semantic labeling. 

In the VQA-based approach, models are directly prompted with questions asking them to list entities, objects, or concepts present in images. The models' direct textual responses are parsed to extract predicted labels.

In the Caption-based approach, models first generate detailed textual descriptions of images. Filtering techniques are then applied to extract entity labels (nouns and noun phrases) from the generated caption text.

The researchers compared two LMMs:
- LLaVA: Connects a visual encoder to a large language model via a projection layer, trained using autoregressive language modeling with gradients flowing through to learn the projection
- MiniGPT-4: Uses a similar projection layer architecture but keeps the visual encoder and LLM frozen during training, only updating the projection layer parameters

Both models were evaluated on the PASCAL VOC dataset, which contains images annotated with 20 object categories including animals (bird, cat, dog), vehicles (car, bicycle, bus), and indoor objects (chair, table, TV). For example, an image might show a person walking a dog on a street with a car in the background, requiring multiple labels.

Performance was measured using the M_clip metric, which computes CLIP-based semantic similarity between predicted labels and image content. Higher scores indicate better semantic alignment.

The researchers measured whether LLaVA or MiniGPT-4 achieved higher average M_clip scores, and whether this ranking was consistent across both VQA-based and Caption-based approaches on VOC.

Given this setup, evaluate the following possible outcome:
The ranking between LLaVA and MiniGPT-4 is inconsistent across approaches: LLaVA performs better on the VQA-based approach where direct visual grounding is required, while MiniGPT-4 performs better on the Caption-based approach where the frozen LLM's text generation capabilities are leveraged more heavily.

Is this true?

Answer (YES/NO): NO